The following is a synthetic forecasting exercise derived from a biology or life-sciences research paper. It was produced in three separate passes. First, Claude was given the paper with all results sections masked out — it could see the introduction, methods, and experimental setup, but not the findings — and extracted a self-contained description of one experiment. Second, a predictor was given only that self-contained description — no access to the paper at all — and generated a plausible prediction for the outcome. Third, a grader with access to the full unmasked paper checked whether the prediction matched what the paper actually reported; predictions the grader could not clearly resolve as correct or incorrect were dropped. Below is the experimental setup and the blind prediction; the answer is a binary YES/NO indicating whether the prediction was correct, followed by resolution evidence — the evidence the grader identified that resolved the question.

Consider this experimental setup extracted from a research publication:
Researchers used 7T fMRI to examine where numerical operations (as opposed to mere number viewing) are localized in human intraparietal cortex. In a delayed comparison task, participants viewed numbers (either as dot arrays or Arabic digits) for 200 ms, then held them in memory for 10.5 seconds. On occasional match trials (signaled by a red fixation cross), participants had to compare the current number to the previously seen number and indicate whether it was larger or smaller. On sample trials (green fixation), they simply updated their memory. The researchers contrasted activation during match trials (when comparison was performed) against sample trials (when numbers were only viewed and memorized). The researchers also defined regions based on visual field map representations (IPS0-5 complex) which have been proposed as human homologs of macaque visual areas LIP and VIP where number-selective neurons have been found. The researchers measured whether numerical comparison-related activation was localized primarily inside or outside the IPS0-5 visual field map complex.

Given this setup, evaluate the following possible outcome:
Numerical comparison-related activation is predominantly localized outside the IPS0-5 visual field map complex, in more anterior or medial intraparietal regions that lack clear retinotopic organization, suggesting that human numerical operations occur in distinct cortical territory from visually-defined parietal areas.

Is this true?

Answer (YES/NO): NO